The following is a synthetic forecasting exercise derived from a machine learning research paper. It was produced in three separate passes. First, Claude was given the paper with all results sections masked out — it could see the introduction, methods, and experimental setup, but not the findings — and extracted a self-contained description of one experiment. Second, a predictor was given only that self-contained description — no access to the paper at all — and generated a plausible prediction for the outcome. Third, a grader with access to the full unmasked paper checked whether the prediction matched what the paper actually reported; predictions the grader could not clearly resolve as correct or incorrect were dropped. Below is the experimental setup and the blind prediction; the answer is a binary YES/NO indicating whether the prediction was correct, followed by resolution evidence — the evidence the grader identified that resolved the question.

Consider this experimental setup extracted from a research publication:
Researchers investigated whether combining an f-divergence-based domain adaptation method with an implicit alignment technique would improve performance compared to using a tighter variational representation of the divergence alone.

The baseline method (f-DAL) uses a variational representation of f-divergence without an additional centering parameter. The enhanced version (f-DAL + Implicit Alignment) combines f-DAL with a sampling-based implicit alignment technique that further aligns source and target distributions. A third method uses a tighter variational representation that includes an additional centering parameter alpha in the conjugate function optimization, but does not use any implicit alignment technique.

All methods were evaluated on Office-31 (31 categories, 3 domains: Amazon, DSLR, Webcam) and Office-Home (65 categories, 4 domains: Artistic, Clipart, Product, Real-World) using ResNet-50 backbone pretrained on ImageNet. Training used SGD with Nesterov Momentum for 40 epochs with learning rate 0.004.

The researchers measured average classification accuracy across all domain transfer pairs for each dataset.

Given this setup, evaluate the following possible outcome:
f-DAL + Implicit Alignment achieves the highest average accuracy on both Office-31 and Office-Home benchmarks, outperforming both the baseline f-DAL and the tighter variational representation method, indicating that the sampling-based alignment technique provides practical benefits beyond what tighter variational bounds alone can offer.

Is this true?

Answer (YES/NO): NO